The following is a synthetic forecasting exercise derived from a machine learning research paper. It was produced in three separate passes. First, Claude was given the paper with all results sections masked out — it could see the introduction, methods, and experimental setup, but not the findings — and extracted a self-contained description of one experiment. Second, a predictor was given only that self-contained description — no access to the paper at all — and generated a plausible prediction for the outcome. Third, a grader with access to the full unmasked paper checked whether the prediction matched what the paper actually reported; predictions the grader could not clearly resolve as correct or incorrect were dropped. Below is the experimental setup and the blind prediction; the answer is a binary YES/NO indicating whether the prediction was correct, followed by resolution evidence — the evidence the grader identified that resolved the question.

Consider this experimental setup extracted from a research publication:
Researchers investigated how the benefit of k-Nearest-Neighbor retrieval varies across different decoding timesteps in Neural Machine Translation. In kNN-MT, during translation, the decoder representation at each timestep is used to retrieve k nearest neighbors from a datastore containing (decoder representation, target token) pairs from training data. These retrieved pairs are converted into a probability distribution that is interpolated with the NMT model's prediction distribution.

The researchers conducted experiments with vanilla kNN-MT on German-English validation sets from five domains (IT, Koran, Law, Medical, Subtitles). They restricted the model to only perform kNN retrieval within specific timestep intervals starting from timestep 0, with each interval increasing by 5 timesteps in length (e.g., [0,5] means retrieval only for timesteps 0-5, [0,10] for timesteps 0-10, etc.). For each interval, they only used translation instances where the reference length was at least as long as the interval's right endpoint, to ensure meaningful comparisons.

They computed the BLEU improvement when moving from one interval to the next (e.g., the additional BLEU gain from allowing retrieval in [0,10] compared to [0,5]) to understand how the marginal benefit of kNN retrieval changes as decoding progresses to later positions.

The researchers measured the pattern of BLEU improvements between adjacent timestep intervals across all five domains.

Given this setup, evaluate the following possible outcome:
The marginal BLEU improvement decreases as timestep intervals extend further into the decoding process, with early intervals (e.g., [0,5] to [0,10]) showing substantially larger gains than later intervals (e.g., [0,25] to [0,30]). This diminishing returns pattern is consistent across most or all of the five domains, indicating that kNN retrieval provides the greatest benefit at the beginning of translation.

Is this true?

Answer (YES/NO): YES